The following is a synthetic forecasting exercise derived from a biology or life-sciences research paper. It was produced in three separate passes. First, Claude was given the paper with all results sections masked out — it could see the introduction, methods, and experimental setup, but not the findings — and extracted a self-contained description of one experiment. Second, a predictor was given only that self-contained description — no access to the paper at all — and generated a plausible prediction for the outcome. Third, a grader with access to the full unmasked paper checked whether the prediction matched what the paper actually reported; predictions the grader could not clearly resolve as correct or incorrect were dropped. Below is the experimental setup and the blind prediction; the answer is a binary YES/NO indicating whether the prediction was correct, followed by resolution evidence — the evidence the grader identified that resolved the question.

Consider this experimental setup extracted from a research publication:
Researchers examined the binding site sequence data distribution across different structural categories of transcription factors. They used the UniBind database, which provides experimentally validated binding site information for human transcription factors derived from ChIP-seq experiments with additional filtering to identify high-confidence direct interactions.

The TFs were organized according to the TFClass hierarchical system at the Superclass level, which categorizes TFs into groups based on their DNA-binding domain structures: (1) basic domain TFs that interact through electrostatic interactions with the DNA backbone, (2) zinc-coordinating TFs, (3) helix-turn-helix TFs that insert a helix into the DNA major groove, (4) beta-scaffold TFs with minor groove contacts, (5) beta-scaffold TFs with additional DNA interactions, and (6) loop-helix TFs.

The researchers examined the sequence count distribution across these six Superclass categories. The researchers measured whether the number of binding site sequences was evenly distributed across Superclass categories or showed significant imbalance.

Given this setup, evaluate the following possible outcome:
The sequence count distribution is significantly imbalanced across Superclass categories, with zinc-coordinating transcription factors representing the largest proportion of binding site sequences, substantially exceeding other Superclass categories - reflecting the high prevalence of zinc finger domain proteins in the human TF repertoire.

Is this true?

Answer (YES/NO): YES